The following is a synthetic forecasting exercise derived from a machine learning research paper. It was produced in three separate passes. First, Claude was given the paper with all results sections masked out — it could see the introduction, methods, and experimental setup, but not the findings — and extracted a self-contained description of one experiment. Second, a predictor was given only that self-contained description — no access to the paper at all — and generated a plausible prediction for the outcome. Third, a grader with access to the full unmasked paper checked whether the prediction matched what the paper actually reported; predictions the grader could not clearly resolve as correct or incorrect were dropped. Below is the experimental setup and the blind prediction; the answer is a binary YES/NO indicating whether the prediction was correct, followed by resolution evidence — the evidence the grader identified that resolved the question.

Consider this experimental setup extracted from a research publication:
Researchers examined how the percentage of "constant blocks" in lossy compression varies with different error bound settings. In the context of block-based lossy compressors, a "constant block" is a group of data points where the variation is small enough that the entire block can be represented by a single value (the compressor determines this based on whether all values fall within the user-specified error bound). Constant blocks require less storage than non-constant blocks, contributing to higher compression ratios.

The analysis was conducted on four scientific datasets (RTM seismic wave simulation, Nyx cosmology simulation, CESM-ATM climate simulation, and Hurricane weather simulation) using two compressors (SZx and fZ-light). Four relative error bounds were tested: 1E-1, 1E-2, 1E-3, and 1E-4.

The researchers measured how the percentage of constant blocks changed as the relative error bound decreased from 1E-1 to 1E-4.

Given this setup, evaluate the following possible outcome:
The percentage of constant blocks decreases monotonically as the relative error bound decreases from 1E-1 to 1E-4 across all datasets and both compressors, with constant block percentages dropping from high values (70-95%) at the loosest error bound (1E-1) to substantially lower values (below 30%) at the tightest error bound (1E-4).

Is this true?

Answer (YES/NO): NO